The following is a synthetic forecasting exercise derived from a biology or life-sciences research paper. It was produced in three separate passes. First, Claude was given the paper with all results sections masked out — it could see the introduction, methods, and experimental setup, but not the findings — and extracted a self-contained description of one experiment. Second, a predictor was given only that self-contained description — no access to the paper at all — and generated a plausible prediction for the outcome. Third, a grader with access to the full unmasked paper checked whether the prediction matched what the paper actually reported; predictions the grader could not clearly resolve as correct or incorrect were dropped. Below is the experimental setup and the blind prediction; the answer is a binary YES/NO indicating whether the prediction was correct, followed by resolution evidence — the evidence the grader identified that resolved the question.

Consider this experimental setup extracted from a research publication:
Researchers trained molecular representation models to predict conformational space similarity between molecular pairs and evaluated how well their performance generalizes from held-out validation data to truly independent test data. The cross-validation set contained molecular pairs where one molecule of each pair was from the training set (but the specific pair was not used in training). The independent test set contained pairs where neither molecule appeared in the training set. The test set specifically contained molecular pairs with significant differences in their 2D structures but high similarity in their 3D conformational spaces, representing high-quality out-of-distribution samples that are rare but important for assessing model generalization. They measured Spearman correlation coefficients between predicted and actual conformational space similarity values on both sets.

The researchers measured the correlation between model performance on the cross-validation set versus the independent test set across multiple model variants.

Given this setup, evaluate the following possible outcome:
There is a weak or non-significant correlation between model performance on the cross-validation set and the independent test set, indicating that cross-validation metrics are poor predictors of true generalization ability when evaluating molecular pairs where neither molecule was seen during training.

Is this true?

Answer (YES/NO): NO